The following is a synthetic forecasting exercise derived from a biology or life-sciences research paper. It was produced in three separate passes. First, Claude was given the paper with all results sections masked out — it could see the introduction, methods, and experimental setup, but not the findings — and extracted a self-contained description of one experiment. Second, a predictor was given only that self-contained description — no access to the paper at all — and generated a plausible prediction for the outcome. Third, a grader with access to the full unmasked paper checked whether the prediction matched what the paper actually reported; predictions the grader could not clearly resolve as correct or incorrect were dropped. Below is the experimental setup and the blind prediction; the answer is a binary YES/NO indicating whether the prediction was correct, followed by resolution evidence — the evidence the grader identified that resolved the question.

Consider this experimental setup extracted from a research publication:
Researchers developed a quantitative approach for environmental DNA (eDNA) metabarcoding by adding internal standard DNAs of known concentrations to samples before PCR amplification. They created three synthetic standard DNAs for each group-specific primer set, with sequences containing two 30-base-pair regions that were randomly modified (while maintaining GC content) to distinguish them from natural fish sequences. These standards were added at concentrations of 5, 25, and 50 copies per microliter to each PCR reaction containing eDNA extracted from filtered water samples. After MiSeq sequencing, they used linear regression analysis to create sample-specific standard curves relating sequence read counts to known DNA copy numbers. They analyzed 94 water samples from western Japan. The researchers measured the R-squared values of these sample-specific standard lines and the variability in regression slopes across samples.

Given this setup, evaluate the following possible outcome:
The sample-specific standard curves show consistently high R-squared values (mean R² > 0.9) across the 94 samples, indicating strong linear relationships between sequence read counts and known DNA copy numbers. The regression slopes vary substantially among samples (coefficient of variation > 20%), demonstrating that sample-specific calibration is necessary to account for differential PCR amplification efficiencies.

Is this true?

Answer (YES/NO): YES